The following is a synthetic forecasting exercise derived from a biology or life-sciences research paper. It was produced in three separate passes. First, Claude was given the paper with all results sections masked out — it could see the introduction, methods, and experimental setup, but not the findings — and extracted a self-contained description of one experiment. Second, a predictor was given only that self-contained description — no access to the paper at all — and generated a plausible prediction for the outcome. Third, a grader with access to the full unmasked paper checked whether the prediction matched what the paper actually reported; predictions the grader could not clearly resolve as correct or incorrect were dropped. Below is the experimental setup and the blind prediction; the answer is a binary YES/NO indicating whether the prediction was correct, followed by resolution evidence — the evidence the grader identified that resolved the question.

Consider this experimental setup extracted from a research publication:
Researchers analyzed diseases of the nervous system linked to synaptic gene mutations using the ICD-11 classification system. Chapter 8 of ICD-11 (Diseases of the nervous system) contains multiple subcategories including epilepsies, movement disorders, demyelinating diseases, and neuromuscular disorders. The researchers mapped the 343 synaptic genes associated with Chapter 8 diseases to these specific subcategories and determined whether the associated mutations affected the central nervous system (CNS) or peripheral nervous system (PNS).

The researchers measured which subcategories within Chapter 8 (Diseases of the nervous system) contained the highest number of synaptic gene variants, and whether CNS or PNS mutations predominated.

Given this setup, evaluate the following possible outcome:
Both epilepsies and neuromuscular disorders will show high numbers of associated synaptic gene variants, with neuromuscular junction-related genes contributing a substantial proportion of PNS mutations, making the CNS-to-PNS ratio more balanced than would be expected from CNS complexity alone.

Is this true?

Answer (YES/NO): NO